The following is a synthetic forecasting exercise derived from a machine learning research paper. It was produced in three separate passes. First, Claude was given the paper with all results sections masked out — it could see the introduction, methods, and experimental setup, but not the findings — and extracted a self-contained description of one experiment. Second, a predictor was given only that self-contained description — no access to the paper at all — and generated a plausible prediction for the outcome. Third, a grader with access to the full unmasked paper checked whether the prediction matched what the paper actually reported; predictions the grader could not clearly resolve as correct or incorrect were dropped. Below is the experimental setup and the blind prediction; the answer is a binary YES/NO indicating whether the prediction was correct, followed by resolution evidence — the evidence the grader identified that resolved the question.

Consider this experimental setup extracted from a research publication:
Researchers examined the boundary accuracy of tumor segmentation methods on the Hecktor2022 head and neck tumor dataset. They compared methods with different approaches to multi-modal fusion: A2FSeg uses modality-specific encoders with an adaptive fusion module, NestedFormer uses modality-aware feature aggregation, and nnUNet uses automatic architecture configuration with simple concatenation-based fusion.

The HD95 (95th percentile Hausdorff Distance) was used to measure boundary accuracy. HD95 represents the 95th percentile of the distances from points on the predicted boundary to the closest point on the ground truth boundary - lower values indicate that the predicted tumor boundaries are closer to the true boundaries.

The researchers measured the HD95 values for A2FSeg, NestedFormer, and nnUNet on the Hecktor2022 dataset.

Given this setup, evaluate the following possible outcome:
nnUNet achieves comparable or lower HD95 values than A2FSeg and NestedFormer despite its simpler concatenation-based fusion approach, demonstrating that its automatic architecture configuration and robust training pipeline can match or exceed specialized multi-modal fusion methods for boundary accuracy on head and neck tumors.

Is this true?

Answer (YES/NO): YES